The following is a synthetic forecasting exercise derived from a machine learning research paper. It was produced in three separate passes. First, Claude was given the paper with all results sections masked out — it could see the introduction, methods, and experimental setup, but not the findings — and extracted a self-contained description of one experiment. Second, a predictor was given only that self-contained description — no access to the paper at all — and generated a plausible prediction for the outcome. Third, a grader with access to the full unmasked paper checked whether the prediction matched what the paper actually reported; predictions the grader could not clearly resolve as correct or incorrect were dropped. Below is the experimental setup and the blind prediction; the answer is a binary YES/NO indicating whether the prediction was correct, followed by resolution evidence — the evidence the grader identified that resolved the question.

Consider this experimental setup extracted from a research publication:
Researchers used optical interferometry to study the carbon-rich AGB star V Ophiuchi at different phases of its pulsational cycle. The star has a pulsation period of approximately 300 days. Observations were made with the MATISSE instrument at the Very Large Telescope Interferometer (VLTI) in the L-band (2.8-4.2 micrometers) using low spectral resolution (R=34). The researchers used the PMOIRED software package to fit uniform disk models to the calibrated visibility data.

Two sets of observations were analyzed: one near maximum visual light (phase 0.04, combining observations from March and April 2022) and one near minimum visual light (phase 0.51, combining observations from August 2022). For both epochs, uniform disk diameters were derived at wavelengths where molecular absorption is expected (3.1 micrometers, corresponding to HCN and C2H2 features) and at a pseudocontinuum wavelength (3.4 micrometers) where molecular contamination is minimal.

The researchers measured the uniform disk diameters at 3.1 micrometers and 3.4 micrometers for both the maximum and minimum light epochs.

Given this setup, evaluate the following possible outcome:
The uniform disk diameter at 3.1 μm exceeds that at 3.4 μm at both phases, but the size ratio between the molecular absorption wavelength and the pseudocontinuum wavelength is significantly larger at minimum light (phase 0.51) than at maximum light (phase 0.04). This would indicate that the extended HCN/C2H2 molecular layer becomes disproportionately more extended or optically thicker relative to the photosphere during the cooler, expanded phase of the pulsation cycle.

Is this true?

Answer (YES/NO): YES